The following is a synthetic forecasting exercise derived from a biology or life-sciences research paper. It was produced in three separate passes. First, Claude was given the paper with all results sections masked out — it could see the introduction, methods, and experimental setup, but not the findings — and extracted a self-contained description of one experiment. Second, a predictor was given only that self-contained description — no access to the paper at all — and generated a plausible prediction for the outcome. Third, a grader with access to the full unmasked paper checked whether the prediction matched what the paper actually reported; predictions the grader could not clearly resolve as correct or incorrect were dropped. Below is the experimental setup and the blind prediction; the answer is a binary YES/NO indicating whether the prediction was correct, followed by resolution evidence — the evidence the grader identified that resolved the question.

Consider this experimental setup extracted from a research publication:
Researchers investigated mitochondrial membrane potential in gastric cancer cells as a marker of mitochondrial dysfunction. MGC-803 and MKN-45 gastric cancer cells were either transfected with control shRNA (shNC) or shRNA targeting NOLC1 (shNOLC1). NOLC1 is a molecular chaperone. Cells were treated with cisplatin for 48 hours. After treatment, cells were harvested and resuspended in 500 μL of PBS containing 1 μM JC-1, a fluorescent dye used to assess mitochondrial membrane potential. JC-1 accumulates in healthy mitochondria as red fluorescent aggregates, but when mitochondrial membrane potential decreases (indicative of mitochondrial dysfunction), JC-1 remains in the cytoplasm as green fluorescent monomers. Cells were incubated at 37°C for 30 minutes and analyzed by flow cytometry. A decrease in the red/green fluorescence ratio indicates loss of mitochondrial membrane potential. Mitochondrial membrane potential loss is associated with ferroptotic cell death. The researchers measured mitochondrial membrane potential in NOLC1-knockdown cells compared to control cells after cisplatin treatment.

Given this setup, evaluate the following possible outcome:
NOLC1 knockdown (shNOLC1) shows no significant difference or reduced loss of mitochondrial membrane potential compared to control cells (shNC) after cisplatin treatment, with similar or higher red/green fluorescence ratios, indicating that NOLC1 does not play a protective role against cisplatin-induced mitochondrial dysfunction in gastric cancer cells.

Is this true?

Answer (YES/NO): NO